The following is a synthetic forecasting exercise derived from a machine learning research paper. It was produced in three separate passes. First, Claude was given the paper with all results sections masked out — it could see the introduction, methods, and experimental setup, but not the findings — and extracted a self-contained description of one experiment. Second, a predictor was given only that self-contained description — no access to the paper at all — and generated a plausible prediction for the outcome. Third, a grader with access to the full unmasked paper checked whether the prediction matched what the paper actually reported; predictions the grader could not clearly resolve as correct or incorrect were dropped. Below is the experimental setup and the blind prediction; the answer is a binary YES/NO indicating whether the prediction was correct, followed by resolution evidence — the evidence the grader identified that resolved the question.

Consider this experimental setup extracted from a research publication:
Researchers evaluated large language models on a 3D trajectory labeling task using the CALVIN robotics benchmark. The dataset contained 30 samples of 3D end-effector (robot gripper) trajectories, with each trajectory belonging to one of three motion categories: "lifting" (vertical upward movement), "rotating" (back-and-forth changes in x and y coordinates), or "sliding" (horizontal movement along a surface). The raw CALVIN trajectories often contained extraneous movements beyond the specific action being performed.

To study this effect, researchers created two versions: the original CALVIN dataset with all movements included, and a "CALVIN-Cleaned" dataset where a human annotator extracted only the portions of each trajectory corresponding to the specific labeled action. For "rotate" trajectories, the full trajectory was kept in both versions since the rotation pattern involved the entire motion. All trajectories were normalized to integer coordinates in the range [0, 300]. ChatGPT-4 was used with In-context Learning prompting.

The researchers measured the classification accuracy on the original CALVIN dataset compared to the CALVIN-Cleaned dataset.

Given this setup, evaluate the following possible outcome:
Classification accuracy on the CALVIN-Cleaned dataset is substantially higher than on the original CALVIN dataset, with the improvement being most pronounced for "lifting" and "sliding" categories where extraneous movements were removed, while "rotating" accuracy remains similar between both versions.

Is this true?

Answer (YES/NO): NO